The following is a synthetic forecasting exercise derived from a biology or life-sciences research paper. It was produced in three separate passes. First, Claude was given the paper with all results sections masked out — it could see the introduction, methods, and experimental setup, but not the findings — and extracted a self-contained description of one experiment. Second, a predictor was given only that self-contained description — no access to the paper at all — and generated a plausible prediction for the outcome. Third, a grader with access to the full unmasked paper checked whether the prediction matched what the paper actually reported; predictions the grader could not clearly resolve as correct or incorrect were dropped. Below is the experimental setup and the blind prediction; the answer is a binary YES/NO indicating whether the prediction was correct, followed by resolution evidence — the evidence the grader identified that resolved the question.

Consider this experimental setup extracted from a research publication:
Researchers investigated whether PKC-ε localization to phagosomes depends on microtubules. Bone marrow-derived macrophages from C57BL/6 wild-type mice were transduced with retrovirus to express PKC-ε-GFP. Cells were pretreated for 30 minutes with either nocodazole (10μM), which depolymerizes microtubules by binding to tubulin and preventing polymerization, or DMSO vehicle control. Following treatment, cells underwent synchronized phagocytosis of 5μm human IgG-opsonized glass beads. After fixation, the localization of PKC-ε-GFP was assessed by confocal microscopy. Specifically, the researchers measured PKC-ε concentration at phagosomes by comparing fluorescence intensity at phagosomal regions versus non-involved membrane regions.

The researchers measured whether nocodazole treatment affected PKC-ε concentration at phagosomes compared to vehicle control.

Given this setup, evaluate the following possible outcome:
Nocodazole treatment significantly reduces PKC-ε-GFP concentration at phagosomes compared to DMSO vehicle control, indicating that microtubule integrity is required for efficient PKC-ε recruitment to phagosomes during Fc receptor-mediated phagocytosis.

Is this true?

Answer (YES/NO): YES